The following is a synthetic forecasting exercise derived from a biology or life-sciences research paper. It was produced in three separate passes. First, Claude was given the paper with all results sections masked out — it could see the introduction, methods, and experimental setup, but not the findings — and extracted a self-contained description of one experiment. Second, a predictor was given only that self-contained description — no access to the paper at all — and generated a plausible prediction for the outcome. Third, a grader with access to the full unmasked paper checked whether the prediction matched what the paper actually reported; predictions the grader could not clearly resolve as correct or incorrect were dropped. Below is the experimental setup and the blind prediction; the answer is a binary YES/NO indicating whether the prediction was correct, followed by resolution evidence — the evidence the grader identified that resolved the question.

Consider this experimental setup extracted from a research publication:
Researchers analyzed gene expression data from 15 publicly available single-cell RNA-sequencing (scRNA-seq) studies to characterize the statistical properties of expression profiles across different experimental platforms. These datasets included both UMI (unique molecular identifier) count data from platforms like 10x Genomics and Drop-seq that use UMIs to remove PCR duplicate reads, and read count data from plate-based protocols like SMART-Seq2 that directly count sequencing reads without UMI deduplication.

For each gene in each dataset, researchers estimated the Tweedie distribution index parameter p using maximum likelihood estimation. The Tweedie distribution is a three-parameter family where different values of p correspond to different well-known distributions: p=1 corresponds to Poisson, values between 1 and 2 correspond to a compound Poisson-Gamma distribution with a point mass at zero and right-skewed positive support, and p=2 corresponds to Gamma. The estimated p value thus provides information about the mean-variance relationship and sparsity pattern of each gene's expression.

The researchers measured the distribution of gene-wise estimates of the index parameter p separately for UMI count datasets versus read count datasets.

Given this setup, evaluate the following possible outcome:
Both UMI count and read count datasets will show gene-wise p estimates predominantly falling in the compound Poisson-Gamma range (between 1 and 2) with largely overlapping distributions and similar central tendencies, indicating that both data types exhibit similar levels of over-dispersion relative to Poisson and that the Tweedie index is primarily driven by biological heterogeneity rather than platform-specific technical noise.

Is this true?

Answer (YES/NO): NO